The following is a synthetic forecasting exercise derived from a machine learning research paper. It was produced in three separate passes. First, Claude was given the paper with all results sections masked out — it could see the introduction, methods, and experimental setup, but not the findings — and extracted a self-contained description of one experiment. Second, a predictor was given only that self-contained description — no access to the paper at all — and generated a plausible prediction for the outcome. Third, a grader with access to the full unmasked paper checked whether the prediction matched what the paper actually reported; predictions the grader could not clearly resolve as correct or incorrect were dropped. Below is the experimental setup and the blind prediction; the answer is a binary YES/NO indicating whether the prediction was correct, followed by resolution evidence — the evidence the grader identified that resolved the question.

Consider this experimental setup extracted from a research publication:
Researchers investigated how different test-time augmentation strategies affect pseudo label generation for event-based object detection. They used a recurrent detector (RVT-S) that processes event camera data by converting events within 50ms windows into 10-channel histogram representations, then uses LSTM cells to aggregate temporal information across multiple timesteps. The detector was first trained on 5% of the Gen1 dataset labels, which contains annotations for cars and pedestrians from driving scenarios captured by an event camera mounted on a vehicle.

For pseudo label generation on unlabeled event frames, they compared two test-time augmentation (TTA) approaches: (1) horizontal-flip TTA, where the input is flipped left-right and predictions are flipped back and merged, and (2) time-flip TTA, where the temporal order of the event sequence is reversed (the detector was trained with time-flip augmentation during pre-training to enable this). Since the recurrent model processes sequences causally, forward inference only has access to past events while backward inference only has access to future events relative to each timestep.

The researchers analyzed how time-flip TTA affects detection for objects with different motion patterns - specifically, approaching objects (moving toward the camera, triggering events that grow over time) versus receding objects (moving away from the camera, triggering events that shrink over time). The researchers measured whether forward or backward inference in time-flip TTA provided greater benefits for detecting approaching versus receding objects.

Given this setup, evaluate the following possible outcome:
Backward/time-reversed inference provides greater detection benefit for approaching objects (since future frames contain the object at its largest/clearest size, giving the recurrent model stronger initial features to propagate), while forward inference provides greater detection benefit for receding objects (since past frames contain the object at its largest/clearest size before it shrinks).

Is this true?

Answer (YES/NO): YES